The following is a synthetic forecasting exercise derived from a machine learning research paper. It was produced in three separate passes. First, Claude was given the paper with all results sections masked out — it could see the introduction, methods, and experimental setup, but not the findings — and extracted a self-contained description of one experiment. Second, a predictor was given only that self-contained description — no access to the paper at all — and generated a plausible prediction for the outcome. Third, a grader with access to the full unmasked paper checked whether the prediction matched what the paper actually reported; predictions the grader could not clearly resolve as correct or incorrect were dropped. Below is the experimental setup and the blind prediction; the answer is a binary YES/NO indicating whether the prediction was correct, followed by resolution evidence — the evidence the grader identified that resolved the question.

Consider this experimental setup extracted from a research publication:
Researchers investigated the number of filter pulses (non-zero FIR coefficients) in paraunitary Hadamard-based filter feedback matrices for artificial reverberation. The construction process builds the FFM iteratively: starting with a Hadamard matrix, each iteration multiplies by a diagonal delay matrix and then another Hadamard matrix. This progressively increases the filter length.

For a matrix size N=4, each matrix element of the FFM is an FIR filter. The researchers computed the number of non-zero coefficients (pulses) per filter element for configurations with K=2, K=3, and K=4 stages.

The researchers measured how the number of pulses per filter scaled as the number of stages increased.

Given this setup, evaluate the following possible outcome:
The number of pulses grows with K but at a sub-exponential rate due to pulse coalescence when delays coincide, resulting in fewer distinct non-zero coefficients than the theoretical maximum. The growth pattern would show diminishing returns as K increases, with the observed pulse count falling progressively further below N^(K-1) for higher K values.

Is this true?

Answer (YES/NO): NO